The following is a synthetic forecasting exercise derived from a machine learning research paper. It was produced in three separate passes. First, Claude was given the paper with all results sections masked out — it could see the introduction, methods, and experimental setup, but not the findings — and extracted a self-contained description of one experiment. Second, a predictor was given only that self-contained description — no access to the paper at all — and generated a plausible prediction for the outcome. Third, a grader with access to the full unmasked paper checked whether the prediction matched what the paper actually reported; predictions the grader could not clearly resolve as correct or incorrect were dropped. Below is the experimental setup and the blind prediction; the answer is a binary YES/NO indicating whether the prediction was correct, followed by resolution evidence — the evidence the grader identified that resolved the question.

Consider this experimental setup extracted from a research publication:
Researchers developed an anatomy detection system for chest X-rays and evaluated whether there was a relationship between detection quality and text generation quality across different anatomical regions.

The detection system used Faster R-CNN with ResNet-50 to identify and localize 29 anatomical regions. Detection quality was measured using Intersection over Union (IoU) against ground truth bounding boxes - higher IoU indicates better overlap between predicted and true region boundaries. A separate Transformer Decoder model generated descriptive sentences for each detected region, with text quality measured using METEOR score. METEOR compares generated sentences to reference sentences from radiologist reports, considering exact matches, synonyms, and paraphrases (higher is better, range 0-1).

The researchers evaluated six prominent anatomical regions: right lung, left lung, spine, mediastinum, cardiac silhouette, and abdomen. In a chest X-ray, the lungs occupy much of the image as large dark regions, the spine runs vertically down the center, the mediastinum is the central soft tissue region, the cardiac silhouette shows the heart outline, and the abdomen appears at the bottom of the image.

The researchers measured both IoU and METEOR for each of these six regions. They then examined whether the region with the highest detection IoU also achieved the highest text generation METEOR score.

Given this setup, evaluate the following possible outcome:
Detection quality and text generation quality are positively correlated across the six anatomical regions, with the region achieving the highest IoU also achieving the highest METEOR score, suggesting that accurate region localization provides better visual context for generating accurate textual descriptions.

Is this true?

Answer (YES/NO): NO